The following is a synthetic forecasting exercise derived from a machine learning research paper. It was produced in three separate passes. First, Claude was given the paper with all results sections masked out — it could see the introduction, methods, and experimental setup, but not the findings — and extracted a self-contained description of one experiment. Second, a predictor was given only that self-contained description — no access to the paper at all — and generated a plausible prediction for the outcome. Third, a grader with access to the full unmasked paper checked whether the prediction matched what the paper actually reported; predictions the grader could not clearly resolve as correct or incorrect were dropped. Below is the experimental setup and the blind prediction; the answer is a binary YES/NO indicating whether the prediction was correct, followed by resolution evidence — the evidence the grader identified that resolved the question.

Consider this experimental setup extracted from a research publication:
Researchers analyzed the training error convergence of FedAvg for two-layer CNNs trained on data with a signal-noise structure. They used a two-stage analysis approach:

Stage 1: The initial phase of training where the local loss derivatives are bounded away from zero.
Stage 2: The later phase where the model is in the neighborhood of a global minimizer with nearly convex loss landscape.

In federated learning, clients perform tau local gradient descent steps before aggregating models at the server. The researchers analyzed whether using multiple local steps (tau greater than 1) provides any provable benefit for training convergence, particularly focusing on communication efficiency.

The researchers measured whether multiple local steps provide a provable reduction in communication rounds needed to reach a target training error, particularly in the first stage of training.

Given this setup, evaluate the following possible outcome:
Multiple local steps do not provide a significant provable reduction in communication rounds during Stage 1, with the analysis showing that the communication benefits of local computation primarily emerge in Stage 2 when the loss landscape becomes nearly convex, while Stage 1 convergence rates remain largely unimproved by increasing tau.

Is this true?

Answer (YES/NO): NO